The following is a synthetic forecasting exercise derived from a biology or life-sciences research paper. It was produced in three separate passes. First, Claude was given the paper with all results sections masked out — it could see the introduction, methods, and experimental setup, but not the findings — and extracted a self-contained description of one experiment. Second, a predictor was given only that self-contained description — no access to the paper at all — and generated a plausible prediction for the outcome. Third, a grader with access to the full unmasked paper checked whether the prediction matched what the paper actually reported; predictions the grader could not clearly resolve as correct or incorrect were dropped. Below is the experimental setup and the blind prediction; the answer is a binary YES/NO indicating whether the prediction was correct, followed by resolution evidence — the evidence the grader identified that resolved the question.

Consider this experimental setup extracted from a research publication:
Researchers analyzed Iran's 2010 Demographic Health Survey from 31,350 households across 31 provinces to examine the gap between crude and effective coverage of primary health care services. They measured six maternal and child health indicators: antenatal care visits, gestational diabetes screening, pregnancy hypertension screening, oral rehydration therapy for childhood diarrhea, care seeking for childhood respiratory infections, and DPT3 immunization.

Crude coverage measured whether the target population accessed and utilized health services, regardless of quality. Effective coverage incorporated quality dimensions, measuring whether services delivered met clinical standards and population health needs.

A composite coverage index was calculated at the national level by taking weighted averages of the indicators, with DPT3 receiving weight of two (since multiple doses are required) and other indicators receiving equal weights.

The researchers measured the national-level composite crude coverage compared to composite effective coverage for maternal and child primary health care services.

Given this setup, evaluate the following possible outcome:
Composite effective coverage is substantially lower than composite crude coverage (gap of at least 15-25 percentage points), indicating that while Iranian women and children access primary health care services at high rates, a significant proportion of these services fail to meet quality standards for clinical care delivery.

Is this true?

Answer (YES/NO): NO